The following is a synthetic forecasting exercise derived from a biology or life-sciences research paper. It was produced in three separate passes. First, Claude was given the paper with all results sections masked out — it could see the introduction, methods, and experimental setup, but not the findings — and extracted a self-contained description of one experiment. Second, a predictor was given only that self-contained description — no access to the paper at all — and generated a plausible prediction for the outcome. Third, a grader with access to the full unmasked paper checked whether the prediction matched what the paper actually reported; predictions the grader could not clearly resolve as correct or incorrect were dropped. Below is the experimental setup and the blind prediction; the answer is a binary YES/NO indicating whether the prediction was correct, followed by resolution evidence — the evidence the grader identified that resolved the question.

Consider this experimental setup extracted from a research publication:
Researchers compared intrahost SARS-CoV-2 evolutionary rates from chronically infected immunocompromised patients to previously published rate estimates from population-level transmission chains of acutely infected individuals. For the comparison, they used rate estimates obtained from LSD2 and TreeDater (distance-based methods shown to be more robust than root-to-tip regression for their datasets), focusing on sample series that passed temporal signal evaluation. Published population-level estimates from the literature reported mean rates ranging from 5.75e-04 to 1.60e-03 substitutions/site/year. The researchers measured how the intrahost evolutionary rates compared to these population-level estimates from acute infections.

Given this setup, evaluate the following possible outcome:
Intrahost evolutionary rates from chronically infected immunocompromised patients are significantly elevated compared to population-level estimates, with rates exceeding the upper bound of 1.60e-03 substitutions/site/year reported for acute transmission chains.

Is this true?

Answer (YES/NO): NO